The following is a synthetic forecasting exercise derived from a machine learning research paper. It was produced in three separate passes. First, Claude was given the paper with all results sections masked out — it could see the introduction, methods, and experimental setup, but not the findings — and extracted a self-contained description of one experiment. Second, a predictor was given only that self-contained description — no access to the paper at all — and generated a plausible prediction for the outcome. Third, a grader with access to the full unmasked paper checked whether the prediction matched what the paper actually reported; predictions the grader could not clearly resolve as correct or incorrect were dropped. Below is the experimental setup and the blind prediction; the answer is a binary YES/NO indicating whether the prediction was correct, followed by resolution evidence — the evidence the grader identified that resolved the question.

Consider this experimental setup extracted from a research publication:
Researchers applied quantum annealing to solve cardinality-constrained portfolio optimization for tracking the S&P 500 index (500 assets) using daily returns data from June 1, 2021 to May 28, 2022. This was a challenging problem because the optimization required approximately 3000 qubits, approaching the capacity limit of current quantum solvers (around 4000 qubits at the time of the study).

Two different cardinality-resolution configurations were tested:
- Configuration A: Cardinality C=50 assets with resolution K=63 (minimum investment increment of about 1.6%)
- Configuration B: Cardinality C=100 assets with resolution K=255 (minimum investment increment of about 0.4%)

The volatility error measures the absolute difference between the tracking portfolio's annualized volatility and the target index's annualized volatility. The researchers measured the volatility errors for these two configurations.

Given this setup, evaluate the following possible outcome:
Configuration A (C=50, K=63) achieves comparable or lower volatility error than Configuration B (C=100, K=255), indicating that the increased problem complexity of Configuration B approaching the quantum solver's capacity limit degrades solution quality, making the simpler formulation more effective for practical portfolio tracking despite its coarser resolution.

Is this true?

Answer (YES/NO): NO